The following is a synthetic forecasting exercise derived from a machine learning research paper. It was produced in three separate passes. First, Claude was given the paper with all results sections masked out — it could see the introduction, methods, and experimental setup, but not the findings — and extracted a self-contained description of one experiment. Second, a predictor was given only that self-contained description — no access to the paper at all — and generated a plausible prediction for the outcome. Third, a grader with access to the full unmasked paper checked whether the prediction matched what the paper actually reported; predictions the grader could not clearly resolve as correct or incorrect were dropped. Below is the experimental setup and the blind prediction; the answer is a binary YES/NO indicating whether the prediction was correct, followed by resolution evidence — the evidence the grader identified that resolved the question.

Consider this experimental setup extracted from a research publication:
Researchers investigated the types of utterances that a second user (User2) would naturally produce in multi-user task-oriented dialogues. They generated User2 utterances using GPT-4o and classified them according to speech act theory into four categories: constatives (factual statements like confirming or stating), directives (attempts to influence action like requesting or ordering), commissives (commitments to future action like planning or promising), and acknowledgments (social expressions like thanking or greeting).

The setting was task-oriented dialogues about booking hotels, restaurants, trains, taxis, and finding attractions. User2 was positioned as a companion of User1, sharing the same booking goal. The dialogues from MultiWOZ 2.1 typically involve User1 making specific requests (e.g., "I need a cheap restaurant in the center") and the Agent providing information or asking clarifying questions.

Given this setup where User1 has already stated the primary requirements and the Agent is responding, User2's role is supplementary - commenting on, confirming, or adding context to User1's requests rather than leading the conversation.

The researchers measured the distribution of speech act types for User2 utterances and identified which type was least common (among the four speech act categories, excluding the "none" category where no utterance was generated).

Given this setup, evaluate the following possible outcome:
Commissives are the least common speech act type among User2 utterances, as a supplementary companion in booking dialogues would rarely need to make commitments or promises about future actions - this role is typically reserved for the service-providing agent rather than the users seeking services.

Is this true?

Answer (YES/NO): NO